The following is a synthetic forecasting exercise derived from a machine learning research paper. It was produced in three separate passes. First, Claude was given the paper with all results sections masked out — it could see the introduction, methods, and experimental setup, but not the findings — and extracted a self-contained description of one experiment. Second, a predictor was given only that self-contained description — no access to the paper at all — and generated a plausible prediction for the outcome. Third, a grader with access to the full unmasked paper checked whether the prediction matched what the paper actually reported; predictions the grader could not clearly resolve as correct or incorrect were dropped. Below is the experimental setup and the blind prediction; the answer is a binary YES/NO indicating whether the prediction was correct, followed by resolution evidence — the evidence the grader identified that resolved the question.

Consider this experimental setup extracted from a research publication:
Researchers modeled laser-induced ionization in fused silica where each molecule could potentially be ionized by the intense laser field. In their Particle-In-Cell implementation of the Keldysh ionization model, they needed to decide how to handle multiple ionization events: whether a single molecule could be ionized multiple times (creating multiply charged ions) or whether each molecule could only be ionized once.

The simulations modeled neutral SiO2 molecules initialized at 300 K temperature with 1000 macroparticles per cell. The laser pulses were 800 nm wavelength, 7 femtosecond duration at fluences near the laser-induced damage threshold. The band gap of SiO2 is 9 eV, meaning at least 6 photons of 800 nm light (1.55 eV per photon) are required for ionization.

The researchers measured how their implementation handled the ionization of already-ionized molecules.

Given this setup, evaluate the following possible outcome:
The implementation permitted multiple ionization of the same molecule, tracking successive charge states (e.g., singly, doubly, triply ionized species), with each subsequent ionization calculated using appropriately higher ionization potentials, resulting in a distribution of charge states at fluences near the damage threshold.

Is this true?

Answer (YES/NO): NO